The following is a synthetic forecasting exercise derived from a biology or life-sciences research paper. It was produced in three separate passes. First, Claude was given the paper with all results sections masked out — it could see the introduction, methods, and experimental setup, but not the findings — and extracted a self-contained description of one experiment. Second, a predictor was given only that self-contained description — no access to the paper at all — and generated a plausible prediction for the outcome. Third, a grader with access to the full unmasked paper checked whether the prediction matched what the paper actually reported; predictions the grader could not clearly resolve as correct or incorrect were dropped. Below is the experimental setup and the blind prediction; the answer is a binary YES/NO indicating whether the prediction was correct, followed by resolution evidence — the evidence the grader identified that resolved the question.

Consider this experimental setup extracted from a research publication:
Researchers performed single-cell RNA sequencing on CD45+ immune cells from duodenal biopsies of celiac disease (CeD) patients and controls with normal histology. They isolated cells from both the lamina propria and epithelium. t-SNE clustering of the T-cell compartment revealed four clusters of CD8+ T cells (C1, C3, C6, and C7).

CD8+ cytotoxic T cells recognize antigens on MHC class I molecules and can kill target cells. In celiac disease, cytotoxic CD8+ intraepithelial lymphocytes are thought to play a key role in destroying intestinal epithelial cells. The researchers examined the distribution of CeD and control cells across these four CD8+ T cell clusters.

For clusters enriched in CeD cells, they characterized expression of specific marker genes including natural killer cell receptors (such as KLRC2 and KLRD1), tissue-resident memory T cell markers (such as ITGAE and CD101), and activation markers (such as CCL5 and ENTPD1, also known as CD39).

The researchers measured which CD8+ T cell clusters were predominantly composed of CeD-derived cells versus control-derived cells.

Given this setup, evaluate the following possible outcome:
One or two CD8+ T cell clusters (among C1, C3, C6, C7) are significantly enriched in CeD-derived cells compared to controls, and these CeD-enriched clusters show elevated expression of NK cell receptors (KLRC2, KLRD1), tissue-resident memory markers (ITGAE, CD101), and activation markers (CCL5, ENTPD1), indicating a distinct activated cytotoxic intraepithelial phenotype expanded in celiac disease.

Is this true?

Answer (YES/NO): YES